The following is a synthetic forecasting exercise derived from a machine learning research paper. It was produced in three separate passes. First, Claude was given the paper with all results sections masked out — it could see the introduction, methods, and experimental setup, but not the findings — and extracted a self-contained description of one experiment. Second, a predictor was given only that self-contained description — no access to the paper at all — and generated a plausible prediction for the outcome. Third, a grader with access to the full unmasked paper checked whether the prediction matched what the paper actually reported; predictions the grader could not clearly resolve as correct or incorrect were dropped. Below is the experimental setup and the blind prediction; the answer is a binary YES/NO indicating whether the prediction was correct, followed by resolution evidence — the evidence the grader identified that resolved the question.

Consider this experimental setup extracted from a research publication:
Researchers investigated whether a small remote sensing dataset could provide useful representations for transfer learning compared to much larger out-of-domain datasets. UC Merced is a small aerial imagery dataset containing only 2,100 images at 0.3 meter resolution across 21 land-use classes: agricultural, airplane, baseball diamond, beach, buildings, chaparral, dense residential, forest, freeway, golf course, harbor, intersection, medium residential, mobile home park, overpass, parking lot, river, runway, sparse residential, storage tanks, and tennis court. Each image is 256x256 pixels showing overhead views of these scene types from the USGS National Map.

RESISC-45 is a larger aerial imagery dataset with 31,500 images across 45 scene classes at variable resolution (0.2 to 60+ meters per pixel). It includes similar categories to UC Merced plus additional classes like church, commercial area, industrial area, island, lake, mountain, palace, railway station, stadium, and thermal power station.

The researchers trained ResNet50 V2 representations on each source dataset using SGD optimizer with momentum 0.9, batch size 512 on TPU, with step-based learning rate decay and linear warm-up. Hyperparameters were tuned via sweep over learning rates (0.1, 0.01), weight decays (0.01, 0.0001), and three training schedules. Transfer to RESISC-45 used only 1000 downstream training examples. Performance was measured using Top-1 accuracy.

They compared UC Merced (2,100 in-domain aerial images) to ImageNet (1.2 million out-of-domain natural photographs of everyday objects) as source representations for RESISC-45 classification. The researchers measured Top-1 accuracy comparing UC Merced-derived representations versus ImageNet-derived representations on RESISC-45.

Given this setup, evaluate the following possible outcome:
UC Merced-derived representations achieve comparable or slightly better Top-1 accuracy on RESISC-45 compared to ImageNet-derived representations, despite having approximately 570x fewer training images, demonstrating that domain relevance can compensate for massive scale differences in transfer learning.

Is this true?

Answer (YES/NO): YES